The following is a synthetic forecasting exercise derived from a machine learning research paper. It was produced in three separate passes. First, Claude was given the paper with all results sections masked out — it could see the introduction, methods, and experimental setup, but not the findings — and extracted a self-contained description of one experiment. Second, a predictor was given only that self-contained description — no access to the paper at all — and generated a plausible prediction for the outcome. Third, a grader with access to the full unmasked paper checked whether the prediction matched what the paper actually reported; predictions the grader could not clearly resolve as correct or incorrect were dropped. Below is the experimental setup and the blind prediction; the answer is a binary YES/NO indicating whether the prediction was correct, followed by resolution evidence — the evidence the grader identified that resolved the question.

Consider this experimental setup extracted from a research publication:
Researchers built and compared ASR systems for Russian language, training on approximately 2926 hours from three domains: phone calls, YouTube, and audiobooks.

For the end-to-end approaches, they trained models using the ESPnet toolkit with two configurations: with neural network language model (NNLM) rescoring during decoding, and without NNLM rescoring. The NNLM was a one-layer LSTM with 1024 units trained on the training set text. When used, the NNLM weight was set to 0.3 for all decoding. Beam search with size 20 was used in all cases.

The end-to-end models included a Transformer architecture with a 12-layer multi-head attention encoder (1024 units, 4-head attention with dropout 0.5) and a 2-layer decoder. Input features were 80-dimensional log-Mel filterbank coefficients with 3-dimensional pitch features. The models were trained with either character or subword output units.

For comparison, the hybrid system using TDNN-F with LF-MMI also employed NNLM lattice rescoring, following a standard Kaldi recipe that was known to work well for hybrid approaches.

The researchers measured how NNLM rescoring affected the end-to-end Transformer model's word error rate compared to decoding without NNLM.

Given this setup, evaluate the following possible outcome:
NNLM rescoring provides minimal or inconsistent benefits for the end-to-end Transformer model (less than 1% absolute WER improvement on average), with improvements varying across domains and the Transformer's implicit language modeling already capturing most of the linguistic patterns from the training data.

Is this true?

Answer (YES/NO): NO